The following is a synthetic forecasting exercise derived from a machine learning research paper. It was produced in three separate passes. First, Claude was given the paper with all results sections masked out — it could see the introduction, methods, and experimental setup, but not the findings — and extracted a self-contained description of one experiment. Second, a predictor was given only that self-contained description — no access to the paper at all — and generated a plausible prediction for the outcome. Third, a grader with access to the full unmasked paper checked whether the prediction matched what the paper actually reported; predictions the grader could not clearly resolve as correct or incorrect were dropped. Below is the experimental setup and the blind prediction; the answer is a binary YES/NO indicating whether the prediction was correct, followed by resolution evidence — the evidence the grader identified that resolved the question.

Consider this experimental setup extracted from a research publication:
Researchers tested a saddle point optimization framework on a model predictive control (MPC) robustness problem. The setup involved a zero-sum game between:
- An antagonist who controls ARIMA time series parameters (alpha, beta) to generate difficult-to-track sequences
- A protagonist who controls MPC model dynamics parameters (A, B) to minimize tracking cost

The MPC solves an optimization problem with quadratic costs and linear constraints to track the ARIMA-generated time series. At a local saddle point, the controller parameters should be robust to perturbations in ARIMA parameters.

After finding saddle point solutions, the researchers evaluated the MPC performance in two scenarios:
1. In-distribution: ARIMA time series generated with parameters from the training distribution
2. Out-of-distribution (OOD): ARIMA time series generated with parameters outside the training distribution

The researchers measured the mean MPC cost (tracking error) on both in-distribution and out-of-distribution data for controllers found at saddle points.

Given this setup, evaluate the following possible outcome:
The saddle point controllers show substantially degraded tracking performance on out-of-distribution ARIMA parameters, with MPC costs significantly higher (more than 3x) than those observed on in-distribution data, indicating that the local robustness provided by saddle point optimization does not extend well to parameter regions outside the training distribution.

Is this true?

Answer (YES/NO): NO